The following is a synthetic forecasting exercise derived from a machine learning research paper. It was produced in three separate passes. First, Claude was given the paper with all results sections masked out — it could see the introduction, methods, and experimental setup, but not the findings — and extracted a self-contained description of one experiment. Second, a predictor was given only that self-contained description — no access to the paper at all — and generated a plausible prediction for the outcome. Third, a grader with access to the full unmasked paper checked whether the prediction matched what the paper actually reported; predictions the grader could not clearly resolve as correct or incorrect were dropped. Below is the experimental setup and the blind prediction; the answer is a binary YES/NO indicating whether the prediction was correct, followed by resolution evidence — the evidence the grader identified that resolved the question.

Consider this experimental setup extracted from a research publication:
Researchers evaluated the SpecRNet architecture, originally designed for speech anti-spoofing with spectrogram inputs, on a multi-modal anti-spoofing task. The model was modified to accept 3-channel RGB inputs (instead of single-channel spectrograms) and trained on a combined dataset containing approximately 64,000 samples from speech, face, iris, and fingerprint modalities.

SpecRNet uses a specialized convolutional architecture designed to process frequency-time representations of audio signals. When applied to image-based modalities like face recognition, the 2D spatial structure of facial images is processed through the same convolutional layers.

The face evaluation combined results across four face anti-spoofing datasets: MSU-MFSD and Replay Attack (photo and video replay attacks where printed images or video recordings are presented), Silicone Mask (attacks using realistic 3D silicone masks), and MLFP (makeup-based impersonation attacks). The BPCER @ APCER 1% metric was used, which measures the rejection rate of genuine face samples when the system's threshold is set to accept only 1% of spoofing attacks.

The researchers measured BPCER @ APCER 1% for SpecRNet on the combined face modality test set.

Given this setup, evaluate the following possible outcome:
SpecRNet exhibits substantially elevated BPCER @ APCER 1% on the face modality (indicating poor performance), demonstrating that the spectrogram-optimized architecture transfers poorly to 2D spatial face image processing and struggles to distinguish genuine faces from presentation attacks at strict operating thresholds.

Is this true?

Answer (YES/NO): YES